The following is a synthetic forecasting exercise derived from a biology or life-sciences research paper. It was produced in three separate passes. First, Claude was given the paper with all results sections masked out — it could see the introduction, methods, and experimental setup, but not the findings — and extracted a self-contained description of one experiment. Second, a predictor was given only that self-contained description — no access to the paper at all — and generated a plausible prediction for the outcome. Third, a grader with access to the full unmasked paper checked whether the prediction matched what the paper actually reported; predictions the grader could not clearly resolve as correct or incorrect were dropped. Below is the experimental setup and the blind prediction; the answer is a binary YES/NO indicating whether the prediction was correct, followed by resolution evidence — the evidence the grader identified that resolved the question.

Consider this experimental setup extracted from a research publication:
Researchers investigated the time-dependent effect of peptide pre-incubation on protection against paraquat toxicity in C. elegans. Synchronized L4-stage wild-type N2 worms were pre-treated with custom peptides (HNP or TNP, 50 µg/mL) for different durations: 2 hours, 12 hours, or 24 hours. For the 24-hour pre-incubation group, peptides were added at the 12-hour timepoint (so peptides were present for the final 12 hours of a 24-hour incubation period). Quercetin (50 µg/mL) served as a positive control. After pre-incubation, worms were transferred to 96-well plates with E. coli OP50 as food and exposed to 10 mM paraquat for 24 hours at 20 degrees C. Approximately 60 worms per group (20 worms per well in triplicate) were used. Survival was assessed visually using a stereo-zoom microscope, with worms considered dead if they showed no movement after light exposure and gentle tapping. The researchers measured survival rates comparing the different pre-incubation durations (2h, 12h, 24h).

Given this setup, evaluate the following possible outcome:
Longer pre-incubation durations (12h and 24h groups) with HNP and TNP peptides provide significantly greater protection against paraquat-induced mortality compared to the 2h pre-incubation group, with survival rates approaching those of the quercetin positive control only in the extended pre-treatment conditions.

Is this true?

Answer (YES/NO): NO